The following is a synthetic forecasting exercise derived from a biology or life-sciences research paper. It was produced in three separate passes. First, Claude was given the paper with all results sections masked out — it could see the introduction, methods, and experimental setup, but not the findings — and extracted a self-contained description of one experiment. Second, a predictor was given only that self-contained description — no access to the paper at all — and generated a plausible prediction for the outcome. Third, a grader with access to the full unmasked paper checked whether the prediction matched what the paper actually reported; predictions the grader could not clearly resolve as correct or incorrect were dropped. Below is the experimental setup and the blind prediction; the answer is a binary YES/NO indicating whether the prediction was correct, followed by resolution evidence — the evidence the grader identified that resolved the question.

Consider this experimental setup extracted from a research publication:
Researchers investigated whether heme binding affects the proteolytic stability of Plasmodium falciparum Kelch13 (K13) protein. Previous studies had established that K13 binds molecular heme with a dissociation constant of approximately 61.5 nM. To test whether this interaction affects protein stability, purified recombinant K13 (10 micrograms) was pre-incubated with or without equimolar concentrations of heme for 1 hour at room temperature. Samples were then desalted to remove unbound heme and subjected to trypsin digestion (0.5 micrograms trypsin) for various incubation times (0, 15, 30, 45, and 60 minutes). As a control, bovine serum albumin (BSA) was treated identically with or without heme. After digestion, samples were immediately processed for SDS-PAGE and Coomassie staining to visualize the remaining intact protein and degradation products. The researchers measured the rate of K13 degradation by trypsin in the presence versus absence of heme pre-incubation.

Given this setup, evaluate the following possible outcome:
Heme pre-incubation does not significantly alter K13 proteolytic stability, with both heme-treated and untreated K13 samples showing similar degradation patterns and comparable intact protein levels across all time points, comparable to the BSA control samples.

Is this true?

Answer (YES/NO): NO